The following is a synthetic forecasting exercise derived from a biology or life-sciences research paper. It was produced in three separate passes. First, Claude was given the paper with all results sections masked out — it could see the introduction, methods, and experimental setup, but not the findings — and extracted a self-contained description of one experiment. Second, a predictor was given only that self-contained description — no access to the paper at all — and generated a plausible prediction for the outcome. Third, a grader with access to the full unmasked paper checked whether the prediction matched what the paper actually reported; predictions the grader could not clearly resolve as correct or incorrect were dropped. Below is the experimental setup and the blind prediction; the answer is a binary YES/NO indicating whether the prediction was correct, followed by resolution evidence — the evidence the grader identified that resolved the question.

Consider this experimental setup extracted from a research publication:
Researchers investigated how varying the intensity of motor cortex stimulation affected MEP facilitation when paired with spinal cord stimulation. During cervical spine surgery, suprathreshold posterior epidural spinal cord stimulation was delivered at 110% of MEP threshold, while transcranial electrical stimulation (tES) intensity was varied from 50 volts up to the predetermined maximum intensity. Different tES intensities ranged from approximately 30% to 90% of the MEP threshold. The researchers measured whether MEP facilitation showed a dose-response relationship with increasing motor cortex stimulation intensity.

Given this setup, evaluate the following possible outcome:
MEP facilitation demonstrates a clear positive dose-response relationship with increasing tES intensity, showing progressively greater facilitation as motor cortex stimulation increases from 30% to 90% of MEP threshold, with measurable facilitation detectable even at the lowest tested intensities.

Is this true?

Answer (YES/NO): NO